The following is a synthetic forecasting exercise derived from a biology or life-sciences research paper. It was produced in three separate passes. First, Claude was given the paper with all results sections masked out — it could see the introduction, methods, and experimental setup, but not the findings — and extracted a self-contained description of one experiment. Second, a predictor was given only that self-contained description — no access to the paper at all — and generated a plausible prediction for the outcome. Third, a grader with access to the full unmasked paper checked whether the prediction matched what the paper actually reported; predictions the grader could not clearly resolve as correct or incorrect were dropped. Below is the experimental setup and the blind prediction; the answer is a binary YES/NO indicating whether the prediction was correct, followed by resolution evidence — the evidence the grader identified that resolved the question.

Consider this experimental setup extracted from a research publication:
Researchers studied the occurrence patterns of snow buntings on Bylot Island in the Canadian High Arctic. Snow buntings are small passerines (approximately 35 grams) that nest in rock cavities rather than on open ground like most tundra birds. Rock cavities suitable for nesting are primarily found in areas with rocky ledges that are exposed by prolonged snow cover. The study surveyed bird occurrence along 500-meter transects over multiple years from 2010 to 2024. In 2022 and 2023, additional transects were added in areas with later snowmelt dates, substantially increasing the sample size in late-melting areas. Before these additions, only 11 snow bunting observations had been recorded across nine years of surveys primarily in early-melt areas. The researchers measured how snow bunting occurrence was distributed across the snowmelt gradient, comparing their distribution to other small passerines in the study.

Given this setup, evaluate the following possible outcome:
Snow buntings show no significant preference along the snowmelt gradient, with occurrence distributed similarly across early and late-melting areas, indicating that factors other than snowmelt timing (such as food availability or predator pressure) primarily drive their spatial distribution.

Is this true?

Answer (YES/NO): NO